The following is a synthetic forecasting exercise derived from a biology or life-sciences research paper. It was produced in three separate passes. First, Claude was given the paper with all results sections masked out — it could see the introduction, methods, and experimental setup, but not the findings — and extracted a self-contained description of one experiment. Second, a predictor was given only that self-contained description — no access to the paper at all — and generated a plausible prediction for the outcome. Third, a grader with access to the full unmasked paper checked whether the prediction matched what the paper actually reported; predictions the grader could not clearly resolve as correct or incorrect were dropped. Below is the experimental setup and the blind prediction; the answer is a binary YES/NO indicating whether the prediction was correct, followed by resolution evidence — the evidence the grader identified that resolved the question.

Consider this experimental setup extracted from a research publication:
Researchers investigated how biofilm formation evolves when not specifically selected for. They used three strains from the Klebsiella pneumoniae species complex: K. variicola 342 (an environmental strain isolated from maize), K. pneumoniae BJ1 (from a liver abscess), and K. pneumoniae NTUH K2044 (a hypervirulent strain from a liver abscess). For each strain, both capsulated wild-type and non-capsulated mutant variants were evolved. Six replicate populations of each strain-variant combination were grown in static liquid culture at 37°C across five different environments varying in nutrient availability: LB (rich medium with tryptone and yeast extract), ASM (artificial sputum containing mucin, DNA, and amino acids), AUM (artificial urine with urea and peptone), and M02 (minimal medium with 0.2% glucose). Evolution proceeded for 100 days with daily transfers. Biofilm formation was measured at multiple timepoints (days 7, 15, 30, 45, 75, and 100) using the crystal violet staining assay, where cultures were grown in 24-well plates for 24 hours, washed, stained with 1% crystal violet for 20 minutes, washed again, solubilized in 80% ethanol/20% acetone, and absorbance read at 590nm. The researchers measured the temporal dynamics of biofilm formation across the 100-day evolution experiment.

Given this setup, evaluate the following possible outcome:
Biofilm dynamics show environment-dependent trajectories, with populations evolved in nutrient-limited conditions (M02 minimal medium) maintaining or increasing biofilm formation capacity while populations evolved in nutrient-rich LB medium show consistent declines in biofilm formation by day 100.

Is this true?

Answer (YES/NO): NO